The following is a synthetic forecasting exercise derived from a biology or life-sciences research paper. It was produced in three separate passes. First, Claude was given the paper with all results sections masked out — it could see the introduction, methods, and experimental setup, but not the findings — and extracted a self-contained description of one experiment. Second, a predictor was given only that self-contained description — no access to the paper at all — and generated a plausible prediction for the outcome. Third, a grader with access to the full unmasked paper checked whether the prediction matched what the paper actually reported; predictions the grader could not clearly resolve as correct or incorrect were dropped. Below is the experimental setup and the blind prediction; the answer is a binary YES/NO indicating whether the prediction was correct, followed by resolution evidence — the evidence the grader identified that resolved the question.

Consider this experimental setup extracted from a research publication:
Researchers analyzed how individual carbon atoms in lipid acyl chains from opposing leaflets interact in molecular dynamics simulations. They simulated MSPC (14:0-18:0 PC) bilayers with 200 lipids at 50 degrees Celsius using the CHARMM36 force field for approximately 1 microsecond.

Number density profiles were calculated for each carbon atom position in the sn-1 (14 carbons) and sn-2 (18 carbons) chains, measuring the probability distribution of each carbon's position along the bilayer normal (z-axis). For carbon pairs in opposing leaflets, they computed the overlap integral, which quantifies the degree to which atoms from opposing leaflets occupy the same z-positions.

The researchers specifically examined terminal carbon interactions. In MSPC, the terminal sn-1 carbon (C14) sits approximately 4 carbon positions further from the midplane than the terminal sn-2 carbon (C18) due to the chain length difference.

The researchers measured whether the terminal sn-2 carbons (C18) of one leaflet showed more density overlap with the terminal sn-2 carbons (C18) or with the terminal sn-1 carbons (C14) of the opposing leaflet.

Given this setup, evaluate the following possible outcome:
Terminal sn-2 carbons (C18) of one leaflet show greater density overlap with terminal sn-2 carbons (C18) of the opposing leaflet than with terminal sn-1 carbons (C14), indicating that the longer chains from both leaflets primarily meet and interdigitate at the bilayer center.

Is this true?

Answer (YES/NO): YES